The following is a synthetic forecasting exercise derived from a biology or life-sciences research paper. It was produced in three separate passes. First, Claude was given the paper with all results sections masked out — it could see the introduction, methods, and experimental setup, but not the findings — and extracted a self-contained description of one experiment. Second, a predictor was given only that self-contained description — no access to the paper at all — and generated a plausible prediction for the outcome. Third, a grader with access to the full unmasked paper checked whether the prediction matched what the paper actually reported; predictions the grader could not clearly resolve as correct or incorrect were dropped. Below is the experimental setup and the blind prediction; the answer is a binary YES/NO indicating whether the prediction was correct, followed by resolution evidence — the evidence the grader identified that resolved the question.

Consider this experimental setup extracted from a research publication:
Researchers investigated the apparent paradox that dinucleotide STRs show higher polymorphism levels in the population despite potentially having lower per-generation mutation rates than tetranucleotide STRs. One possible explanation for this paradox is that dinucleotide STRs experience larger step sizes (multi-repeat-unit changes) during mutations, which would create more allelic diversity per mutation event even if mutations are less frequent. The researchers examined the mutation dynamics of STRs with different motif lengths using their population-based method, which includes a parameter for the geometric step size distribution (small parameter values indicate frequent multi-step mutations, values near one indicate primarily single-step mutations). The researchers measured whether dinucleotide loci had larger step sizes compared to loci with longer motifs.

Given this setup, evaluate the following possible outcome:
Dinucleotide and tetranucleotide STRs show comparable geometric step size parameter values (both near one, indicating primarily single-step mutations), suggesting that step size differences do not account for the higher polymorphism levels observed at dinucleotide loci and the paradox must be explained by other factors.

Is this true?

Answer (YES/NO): NO